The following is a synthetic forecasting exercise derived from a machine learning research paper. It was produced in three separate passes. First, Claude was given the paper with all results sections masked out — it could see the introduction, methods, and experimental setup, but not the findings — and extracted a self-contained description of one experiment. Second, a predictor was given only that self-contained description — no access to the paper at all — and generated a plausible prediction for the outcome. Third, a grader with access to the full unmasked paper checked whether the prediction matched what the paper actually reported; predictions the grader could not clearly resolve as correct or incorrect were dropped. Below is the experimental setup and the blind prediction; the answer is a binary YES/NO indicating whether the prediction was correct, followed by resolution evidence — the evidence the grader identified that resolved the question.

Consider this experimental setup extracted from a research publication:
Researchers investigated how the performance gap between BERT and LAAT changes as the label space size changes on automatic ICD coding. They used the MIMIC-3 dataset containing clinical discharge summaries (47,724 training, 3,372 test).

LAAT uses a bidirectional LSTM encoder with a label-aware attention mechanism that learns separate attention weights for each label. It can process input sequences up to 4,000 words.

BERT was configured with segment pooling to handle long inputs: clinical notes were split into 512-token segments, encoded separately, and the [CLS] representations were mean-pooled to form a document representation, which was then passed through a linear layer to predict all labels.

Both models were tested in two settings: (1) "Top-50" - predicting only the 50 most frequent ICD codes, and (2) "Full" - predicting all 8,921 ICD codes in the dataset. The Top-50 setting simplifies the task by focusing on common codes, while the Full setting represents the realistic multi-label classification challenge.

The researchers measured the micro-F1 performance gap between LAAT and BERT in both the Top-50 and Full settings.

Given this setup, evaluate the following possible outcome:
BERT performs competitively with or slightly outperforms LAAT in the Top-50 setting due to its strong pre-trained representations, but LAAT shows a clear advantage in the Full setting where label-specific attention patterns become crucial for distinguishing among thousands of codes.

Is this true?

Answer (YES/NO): NO